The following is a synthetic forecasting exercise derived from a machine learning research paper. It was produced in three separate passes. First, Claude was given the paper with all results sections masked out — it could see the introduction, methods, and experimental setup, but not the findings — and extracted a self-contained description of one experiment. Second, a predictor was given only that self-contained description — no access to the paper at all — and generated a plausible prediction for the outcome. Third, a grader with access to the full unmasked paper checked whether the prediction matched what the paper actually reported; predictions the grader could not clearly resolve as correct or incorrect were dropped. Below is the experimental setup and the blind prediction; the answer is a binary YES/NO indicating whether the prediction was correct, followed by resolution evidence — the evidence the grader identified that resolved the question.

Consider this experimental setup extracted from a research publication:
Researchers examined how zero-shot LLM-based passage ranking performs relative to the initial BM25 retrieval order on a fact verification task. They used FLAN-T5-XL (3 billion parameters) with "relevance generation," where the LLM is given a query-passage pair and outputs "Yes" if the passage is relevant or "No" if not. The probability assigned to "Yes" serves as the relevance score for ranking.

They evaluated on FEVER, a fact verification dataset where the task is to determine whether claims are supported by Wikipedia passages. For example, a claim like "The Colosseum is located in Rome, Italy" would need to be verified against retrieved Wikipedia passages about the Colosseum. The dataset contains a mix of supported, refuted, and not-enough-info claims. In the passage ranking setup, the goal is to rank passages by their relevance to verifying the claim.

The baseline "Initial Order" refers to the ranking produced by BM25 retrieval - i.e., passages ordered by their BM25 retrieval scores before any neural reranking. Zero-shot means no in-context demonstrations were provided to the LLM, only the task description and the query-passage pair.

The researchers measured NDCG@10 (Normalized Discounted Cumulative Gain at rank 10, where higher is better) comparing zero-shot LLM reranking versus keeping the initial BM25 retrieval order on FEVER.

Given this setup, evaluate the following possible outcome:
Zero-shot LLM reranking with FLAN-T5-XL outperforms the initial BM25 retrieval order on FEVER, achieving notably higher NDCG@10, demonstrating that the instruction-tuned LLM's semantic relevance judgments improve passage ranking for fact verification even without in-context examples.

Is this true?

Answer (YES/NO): NO